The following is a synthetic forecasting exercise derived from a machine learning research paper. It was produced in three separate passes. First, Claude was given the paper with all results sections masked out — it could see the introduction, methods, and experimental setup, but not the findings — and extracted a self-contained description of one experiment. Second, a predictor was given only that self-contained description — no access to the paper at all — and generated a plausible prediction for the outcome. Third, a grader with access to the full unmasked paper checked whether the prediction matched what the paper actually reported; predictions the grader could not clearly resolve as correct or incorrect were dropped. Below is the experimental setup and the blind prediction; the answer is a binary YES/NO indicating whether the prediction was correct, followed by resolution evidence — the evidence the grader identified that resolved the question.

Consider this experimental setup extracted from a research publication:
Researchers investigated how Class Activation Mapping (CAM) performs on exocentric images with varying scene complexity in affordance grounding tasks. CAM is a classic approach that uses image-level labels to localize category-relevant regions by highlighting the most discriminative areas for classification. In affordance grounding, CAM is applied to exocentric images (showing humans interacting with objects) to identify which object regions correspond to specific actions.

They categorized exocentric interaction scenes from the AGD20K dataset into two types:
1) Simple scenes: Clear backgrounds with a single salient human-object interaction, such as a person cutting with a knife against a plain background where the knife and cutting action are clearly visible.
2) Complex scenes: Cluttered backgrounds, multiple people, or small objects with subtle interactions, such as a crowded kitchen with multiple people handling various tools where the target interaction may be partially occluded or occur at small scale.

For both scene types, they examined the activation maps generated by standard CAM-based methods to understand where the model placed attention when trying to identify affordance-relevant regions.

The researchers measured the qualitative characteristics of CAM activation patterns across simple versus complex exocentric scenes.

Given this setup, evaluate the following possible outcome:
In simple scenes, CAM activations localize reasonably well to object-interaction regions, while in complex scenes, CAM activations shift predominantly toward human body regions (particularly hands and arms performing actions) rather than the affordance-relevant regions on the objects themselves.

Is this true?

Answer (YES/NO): NO